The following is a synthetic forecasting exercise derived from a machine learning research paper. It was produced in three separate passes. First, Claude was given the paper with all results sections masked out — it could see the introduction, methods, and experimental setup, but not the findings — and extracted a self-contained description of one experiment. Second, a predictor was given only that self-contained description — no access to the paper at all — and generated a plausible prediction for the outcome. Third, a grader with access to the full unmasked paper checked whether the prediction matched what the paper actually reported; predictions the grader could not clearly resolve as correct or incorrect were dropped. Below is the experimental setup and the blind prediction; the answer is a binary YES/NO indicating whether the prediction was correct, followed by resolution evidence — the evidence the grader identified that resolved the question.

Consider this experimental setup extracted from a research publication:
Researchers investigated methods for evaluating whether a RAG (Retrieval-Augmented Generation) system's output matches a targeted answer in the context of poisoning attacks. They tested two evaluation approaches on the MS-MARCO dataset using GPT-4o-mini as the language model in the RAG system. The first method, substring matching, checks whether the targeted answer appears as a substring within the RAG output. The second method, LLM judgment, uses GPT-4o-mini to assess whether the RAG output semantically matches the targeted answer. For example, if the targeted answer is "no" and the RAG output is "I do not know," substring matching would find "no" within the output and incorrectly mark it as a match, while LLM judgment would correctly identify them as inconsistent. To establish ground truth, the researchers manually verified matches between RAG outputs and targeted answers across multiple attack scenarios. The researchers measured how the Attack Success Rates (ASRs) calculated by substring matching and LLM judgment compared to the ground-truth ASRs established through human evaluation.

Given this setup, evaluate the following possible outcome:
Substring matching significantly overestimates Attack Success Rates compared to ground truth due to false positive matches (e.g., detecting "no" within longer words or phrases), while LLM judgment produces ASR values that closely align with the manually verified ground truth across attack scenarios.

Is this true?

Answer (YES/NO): NO